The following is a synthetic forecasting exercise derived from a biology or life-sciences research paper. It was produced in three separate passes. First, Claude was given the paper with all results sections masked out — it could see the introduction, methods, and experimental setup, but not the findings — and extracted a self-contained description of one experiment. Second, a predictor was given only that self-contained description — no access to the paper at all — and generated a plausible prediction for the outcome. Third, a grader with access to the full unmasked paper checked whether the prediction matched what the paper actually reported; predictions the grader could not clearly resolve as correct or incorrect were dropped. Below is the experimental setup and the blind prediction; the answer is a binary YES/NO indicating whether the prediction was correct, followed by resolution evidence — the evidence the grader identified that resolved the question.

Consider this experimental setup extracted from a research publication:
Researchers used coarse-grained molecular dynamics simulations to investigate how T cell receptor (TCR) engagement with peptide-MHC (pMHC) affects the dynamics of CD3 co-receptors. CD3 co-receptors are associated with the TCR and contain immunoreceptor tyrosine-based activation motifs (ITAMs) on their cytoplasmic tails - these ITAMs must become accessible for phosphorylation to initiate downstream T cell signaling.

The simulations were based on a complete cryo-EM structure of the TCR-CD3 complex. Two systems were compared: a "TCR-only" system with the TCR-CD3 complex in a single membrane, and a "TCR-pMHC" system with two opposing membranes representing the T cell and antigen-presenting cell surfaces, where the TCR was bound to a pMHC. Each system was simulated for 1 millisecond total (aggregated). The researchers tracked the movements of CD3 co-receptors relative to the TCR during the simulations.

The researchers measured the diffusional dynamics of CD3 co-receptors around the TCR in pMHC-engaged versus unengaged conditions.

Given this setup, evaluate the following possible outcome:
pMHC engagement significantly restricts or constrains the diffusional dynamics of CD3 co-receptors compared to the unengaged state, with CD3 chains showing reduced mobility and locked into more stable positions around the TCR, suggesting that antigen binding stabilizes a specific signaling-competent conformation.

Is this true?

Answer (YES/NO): NO